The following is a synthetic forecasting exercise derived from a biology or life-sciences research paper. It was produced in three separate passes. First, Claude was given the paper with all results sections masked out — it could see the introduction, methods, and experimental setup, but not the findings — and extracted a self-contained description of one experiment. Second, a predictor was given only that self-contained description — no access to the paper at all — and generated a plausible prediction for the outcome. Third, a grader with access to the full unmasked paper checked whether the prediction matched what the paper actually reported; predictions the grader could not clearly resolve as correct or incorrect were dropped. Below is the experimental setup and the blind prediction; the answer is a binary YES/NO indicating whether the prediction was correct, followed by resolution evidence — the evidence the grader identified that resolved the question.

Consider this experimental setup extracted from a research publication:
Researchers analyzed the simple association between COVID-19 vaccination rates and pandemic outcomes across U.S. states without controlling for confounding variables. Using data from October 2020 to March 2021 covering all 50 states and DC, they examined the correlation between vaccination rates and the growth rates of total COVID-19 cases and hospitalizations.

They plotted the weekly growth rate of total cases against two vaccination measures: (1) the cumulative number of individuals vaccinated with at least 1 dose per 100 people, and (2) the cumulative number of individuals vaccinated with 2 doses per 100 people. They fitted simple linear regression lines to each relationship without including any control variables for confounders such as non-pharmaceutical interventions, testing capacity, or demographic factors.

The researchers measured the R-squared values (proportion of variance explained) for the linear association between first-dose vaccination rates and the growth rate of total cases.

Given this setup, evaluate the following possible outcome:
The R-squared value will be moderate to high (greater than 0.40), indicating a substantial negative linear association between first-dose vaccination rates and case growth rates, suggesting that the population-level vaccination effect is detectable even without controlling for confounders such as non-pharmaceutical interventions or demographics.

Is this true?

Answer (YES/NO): NO